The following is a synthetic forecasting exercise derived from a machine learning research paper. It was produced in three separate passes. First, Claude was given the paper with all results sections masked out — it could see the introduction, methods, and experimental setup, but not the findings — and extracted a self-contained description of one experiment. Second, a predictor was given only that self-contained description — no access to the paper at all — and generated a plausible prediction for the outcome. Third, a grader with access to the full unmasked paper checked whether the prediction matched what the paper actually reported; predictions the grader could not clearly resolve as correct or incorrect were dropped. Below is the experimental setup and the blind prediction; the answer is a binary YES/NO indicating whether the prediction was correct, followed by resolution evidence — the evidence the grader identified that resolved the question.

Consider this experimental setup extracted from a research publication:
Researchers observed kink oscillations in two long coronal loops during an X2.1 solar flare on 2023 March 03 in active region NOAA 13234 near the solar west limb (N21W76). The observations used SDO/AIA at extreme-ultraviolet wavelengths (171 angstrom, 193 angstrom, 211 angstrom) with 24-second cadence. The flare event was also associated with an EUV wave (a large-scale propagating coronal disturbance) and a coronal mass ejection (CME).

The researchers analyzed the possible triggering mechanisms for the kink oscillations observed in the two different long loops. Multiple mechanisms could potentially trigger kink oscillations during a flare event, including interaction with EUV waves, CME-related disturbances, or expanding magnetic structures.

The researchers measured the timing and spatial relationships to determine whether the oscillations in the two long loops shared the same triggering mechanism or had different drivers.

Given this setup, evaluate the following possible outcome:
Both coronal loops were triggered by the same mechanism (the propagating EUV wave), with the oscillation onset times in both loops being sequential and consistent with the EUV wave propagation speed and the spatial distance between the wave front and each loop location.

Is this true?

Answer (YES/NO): NO